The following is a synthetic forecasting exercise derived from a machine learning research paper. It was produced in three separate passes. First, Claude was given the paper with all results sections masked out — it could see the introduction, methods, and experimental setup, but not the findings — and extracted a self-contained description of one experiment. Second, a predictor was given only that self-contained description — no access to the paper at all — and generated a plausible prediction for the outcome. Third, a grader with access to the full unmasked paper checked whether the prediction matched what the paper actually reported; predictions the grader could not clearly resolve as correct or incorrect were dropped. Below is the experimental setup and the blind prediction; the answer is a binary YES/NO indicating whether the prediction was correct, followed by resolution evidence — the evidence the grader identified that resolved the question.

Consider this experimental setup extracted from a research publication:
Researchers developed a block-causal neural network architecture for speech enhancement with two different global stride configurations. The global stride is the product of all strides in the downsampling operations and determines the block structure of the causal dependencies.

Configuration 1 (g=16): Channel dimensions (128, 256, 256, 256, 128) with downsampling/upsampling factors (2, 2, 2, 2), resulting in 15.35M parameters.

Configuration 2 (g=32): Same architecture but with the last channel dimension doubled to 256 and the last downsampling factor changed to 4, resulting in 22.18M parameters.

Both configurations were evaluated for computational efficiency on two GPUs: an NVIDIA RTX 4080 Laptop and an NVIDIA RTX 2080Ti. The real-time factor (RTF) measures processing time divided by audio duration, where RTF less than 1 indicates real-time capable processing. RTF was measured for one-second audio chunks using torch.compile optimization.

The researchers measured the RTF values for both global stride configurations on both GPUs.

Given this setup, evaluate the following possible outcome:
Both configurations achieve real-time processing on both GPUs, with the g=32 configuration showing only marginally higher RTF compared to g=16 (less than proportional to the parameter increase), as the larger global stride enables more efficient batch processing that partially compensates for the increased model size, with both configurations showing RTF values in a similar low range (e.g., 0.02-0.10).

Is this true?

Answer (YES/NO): NO